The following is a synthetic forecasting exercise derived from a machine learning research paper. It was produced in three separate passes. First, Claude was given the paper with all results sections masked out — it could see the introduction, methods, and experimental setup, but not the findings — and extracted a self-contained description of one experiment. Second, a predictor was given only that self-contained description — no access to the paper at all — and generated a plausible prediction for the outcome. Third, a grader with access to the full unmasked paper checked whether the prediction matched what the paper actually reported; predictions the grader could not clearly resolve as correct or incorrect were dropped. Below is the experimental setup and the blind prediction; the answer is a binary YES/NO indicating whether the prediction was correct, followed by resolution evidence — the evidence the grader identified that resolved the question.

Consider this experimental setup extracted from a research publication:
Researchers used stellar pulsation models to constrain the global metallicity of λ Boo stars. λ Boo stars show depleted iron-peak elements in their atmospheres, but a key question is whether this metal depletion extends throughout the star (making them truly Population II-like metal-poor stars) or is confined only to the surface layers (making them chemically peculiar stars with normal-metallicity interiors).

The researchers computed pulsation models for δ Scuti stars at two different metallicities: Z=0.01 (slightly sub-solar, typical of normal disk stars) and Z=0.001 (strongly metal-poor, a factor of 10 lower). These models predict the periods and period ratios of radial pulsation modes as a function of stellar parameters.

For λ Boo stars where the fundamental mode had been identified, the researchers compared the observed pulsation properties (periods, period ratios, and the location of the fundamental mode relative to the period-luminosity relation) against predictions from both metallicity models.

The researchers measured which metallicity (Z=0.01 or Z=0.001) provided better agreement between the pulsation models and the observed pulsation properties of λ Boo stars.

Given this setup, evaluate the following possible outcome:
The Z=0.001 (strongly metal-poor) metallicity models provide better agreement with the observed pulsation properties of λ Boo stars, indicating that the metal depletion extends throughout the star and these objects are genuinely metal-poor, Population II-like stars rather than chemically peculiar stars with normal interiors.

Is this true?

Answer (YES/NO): NO